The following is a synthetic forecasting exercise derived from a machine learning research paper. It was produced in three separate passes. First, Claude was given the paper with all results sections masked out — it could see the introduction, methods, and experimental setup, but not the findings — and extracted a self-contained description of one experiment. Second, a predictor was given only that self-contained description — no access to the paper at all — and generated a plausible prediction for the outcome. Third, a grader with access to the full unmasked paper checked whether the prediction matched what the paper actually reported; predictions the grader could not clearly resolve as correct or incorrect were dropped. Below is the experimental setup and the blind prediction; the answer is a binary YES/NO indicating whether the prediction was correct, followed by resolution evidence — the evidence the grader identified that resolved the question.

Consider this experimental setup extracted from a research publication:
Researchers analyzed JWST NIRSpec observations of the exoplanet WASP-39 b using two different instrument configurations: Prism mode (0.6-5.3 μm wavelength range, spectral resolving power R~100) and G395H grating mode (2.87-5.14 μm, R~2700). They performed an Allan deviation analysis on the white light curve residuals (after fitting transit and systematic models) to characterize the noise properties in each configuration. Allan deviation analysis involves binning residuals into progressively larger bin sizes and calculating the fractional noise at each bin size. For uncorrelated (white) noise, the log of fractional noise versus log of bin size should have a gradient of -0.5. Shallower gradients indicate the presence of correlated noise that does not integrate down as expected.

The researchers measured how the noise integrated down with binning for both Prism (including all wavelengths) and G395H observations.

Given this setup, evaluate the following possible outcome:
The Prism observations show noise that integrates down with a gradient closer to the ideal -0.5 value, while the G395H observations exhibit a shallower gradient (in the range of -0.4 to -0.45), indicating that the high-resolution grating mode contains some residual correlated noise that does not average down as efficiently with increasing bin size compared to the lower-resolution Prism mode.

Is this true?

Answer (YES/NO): NO